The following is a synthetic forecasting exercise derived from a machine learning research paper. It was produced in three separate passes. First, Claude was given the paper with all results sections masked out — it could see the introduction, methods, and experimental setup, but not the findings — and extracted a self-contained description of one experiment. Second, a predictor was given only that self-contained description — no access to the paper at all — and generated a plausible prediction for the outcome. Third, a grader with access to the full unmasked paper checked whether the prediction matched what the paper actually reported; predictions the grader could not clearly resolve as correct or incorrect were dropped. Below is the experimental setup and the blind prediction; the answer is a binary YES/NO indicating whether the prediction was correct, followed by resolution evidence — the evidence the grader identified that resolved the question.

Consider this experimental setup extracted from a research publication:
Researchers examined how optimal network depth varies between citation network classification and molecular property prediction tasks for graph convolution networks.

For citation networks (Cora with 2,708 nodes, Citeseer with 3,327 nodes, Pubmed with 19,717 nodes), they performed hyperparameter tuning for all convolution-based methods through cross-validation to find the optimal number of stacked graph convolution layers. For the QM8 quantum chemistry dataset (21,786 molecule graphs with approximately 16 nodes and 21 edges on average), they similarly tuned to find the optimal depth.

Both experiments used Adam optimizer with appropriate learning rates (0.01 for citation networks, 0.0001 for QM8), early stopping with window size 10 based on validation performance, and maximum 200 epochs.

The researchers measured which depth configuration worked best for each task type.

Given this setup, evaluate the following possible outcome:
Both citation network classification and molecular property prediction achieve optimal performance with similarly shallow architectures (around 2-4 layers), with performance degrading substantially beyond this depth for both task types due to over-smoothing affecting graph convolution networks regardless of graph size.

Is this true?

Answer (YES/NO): NO